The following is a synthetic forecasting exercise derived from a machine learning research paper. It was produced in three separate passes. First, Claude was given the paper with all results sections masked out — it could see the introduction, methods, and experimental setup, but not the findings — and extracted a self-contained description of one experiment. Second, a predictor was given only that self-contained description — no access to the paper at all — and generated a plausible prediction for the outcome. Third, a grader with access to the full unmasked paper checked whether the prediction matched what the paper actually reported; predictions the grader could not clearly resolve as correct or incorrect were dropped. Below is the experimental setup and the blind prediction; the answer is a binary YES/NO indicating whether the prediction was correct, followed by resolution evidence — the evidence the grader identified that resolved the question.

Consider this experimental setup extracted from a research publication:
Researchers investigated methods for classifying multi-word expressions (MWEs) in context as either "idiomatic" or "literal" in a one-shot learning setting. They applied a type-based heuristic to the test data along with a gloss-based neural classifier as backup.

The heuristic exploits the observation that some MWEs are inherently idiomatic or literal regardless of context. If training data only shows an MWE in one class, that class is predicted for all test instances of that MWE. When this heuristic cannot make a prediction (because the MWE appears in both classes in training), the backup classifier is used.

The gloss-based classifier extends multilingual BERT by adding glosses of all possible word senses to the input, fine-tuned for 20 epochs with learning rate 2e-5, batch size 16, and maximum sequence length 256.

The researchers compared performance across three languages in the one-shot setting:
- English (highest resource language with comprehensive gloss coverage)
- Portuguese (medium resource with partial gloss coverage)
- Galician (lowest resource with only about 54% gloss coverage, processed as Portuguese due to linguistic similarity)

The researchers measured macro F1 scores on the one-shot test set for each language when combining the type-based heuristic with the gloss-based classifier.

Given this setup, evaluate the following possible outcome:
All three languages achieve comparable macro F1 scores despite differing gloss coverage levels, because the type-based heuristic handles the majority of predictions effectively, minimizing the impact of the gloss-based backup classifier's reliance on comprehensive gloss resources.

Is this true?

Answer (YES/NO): YES